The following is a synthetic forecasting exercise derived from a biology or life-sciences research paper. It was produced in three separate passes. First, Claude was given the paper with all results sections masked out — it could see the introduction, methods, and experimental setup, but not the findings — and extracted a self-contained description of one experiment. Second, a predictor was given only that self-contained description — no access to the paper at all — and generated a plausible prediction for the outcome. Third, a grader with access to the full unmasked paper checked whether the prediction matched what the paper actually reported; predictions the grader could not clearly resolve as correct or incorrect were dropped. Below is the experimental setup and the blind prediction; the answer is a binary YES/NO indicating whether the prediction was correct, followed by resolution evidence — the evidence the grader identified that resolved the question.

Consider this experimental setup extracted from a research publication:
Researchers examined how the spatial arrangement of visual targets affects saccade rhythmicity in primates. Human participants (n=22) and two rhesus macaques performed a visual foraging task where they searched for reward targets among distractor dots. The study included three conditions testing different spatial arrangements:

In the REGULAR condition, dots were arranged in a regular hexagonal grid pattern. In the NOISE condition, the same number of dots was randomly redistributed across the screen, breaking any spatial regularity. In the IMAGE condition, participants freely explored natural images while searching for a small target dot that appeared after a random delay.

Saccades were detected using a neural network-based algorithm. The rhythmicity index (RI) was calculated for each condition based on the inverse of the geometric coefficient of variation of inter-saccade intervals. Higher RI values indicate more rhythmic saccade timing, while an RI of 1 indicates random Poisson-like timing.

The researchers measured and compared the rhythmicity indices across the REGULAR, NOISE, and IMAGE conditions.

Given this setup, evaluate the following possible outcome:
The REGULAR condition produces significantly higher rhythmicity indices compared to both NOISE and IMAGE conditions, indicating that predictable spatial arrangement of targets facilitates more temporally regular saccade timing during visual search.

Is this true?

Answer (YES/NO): NO